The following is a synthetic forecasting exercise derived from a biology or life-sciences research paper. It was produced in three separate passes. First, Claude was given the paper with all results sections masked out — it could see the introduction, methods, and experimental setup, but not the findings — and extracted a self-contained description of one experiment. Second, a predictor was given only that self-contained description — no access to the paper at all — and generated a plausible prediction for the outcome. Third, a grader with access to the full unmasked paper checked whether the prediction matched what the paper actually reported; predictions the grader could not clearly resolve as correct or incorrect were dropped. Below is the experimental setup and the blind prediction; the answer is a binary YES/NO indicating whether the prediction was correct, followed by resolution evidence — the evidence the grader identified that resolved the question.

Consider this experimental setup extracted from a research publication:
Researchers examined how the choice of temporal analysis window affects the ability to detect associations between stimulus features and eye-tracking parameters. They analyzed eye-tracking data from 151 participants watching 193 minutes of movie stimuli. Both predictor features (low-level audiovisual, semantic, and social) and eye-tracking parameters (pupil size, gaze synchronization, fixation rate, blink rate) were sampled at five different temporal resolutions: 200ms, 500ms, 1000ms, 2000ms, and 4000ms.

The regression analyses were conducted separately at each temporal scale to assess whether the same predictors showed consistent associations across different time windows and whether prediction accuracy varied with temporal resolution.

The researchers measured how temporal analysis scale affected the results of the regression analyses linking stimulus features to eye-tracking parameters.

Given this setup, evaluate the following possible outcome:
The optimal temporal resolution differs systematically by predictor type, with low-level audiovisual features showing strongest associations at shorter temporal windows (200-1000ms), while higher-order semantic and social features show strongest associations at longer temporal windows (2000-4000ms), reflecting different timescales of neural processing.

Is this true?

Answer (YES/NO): NO